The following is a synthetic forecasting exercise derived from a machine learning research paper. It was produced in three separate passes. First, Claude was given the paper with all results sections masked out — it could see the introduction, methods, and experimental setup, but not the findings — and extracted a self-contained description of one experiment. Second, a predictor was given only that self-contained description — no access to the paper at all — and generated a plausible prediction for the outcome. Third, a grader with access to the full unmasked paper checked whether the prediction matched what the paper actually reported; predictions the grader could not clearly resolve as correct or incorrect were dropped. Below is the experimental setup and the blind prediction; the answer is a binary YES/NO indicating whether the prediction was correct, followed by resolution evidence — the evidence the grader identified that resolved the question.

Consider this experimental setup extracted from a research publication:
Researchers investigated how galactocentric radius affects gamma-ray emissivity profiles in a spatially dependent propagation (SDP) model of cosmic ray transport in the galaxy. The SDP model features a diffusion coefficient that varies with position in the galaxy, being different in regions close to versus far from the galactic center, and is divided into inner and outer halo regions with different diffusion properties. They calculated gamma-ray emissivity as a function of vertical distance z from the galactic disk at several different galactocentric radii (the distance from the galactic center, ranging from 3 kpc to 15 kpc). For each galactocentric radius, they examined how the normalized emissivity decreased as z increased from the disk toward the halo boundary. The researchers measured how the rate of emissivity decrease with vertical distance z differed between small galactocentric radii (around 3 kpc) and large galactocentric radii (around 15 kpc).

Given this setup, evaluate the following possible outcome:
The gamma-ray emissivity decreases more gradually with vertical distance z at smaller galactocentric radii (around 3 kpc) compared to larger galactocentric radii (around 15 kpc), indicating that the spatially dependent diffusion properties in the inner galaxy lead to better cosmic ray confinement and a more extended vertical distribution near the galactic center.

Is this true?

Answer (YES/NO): NO